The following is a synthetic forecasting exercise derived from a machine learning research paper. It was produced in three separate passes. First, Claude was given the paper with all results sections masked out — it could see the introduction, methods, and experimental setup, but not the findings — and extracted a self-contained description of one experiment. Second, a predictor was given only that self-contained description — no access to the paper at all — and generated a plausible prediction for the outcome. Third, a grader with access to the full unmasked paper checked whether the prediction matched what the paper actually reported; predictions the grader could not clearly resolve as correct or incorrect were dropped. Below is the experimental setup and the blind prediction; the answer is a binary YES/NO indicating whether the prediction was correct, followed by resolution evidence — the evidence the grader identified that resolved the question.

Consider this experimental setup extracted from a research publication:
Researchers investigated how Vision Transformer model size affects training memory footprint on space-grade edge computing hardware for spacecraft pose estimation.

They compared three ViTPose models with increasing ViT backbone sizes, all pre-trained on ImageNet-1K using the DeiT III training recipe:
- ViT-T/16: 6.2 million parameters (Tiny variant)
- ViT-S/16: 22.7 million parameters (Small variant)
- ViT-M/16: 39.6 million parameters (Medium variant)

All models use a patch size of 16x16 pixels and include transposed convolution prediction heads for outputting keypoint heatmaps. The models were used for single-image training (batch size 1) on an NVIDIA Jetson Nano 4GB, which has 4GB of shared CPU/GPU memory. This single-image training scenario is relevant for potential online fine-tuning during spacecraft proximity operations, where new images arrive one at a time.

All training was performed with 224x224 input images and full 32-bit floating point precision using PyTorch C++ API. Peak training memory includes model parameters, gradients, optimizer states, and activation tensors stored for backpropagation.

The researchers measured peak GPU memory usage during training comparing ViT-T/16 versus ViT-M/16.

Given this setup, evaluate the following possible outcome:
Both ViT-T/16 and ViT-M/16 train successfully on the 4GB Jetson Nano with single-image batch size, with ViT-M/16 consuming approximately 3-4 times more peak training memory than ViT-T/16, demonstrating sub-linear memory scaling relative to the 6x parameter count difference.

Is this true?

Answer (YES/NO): NO